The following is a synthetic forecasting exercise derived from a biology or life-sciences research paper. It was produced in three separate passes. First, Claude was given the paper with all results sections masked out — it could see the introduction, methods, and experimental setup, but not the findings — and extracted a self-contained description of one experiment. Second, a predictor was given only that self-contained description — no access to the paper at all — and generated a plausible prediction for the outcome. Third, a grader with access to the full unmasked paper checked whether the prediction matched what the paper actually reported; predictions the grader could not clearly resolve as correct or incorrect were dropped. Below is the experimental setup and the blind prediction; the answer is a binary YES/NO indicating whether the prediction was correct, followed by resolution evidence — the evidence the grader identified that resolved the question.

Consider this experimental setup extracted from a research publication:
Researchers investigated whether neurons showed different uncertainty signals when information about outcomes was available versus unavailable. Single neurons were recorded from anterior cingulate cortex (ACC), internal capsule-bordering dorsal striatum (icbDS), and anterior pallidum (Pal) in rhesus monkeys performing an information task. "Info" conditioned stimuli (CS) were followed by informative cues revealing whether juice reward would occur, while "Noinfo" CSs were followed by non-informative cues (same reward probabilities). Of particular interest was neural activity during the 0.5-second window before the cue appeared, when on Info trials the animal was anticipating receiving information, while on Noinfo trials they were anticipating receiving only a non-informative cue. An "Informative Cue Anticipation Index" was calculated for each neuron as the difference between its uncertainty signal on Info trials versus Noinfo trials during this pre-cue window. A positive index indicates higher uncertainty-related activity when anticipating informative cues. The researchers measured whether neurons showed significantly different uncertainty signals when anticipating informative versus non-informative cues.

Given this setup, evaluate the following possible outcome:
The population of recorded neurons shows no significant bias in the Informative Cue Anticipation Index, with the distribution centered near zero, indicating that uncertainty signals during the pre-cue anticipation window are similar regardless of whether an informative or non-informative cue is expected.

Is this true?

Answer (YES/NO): NO